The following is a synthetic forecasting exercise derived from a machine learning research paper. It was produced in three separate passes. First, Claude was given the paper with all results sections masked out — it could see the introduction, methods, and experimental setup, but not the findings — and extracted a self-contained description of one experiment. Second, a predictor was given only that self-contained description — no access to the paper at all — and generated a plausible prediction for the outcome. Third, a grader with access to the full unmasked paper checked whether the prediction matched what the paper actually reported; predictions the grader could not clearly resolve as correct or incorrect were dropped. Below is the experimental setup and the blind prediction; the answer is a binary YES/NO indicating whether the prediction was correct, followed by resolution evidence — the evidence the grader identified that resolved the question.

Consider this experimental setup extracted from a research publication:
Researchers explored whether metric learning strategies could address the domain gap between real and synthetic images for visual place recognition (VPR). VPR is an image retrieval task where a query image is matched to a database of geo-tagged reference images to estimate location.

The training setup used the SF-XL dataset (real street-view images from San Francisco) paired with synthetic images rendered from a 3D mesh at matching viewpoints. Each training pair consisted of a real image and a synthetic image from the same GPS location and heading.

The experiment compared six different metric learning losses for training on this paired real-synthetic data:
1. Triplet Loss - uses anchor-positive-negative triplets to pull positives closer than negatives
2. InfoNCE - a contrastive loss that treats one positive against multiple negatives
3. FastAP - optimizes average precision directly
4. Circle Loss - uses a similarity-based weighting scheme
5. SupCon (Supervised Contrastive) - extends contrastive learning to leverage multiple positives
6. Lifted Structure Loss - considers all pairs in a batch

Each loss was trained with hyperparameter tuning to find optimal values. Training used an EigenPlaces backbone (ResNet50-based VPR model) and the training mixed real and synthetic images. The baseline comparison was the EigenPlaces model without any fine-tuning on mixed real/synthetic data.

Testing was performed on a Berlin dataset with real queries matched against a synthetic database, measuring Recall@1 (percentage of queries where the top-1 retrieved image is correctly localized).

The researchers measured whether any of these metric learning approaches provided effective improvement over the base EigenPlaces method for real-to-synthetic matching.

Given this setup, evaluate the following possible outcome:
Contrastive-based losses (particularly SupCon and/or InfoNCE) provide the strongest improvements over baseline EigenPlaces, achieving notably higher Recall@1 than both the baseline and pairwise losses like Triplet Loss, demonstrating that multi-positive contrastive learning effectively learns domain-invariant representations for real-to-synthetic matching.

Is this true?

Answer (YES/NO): NO